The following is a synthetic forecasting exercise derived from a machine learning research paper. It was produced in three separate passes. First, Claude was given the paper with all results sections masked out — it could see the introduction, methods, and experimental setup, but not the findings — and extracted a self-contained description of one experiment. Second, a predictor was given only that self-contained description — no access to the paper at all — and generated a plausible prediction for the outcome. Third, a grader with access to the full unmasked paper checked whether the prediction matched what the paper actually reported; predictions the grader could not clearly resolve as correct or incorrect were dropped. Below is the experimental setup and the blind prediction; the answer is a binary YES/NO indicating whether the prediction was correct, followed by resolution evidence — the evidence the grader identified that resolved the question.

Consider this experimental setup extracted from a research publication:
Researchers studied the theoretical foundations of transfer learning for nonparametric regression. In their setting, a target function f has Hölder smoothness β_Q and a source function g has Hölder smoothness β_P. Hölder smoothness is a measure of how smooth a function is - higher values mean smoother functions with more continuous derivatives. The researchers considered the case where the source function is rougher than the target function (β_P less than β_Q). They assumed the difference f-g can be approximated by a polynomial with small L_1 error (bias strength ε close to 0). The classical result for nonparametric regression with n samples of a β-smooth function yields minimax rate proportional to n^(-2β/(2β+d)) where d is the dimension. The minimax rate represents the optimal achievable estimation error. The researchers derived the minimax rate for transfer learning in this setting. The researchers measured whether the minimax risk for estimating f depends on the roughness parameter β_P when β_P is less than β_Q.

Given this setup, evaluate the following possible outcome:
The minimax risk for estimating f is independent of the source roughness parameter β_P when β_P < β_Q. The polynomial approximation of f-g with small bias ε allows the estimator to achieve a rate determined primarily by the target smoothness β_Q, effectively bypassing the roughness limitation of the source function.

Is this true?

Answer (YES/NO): YES